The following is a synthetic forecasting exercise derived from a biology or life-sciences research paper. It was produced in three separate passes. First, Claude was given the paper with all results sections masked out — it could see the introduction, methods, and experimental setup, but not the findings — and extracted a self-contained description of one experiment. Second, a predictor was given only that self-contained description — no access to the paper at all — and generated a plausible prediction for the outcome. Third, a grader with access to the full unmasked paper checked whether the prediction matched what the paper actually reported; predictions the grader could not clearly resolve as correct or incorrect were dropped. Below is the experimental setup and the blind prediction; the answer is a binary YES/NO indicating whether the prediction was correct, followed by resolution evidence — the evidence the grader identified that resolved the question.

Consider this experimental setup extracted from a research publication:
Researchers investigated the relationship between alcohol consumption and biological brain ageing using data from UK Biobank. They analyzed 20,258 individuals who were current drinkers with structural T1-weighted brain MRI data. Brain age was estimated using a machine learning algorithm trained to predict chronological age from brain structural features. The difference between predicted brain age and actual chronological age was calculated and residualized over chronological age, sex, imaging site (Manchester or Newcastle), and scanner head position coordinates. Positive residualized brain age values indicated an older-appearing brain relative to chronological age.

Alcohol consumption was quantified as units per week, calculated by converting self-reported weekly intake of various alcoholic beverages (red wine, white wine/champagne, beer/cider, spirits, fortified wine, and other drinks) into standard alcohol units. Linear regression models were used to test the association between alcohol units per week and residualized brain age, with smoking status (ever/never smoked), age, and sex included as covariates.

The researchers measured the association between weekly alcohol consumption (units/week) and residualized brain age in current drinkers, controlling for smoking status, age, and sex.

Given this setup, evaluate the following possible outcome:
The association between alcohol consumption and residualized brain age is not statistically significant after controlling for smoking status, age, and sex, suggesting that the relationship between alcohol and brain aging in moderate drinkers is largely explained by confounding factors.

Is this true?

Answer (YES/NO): NO